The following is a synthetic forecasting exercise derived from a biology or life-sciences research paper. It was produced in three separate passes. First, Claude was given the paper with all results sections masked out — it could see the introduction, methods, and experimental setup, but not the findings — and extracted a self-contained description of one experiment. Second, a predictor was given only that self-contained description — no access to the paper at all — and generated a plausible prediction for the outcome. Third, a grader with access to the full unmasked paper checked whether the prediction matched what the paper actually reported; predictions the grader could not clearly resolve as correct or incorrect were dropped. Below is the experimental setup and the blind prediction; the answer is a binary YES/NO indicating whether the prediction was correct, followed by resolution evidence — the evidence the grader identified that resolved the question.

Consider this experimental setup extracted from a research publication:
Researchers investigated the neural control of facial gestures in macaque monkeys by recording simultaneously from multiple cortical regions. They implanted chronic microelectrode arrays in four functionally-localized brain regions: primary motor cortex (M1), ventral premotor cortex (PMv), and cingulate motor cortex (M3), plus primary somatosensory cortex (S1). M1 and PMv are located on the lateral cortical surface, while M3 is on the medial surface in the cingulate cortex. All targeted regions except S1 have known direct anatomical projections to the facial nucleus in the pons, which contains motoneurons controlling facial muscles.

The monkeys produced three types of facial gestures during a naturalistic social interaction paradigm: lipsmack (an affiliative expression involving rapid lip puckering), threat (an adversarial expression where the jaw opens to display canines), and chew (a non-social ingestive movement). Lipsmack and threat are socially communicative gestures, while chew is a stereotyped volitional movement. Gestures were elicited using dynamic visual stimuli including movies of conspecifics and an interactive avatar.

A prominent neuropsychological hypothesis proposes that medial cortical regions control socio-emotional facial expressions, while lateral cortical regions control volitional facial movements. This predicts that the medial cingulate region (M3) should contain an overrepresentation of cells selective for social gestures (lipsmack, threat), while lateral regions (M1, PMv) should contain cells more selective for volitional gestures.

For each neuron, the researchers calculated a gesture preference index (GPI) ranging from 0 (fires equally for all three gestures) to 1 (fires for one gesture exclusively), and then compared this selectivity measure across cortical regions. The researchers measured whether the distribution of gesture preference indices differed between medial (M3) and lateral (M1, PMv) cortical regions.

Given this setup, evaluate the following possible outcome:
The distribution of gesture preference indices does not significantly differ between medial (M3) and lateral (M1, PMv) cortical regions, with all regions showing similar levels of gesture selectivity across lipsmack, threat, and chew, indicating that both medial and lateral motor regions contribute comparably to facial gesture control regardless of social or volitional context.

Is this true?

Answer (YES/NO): YES